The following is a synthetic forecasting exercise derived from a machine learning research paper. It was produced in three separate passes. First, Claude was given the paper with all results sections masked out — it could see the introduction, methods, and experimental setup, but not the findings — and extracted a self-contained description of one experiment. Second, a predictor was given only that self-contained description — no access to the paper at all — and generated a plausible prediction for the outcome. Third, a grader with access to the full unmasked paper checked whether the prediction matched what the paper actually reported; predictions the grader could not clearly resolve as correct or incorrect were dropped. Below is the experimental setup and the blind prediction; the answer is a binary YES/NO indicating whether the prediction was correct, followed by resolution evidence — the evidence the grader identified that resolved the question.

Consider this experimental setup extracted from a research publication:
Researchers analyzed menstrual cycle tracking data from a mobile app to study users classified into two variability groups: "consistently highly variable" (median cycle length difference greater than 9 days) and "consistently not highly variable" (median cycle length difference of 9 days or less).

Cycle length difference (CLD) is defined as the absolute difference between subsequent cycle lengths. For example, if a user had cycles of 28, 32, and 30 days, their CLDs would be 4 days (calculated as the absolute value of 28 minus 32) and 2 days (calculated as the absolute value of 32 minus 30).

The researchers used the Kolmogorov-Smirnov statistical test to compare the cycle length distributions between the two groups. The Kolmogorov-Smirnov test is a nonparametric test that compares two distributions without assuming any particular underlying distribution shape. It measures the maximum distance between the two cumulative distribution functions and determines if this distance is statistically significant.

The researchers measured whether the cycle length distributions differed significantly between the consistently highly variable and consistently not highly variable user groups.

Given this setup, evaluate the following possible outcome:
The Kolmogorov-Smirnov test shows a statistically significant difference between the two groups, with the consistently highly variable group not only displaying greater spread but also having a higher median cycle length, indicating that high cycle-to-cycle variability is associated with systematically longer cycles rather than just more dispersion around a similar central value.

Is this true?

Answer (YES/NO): YES